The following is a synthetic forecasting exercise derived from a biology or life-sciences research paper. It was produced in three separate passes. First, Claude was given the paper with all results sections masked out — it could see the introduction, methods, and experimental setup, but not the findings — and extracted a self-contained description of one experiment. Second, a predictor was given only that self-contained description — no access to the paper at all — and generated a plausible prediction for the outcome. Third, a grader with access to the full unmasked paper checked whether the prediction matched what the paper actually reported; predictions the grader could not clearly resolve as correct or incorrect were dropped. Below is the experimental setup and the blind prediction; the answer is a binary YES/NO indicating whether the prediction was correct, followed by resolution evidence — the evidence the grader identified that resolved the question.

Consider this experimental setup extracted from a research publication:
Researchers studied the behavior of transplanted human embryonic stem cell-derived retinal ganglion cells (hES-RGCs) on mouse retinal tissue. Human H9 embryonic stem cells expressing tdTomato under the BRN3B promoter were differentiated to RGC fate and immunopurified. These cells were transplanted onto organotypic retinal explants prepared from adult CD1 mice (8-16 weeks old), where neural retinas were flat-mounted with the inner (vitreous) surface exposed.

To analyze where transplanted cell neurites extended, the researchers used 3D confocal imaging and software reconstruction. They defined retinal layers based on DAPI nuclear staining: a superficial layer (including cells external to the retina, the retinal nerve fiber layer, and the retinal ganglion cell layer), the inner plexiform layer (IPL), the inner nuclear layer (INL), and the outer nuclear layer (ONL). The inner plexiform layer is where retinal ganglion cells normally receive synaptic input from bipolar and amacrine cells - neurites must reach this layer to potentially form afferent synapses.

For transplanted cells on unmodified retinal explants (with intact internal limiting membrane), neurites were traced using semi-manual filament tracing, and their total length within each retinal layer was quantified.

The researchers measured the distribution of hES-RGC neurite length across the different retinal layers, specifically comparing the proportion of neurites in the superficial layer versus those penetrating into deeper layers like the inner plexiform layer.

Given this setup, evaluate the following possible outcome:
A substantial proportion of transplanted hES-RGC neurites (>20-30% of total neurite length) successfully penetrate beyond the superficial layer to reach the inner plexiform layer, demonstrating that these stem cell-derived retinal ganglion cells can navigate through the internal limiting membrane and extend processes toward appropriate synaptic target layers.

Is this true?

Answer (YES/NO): NO